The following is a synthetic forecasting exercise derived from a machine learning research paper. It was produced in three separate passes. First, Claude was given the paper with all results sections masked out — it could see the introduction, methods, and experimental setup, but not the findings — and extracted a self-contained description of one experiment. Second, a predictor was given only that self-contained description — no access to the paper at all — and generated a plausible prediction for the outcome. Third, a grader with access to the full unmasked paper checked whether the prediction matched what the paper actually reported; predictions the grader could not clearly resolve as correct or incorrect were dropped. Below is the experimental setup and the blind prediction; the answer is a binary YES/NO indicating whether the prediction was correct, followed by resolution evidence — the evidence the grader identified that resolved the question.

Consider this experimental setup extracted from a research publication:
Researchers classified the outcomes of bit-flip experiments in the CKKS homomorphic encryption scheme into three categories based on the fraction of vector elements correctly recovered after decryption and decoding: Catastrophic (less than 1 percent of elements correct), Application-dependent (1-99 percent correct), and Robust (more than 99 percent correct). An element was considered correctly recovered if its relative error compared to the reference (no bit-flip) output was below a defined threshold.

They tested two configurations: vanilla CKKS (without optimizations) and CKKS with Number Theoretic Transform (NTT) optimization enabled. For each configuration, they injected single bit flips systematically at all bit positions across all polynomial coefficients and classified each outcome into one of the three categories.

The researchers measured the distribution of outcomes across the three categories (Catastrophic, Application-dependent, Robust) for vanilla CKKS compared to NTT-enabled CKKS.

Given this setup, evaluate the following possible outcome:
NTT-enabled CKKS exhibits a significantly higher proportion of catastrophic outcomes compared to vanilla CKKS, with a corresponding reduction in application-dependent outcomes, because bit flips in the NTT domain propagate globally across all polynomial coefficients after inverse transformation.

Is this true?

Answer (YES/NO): YES